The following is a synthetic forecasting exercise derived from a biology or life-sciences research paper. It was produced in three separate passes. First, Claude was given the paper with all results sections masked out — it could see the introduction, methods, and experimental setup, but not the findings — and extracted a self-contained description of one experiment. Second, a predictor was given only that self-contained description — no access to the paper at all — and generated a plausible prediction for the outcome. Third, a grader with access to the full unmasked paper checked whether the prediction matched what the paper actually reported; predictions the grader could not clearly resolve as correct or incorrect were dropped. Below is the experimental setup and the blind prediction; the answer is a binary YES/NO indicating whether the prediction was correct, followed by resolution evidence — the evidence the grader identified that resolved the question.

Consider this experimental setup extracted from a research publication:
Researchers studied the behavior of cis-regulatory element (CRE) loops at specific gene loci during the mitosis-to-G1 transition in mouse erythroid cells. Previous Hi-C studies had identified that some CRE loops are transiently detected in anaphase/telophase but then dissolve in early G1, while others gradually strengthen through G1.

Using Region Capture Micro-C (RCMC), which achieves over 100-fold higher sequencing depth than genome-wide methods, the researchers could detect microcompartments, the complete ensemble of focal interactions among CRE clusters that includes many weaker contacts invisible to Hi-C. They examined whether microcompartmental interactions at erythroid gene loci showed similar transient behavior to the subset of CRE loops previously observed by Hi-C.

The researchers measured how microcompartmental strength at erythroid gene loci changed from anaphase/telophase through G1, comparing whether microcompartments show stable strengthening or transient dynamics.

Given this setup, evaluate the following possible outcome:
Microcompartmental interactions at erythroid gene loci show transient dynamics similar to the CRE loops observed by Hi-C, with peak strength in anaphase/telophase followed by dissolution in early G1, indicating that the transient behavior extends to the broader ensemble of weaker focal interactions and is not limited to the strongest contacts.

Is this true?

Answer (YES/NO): NO